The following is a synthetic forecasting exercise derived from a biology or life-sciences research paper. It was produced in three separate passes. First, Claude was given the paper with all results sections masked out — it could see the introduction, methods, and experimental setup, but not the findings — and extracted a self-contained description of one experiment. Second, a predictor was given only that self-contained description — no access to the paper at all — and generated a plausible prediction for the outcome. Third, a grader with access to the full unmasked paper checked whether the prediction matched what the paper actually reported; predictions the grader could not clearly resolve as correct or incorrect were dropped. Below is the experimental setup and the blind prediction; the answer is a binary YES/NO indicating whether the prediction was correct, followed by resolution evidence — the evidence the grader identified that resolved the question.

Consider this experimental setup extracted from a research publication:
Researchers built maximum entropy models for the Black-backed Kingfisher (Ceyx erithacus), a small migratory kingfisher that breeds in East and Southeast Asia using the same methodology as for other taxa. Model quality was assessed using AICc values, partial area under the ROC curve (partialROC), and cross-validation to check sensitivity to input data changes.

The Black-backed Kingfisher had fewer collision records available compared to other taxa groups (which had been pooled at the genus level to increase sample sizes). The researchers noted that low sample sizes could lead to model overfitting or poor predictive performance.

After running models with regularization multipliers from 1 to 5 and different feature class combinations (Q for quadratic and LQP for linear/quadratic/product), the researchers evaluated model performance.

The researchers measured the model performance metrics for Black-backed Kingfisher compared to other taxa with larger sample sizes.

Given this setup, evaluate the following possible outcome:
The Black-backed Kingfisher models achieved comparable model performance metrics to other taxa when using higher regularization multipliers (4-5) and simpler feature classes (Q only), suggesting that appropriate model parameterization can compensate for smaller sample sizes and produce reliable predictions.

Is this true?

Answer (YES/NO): NO